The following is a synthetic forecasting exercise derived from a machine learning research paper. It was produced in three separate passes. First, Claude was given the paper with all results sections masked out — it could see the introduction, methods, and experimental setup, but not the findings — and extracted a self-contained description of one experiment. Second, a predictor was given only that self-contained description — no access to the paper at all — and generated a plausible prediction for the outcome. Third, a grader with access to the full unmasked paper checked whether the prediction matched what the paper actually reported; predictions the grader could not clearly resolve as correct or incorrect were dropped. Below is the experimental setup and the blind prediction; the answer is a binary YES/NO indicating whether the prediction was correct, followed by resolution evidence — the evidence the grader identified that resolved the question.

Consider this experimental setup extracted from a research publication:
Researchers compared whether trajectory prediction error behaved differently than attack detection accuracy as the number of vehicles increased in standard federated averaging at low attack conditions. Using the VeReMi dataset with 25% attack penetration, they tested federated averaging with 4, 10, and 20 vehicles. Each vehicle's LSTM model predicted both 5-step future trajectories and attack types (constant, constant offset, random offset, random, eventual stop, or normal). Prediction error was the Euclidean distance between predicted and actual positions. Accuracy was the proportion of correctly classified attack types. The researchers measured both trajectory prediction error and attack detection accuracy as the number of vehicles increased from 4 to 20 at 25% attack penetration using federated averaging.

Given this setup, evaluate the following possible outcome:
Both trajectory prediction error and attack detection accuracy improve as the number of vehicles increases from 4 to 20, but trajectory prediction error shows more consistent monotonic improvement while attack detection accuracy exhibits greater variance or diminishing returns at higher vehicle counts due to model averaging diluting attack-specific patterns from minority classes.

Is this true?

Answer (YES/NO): NO